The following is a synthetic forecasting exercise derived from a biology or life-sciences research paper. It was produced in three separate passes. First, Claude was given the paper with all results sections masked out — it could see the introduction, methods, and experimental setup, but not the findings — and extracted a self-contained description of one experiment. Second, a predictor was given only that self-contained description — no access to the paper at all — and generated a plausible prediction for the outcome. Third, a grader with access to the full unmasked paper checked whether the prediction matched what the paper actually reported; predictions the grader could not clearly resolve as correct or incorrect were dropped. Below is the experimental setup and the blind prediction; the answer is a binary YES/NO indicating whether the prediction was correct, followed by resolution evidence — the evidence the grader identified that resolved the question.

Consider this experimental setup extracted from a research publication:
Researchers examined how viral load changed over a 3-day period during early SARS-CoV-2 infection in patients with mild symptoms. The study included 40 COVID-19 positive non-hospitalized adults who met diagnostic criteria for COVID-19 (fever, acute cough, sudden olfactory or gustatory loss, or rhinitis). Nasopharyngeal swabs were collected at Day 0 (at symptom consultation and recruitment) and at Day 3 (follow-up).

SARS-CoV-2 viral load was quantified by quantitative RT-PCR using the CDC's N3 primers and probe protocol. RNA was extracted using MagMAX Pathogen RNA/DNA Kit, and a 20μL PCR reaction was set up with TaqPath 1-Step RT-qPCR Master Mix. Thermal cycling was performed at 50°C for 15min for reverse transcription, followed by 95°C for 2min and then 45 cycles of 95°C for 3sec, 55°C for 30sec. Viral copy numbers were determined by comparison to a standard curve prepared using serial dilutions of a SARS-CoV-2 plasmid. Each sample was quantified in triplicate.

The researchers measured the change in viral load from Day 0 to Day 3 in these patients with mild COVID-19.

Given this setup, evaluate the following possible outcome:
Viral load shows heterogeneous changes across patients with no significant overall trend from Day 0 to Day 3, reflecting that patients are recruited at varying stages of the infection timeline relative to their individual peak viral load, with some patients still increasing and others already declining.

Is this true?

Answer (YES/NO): NO